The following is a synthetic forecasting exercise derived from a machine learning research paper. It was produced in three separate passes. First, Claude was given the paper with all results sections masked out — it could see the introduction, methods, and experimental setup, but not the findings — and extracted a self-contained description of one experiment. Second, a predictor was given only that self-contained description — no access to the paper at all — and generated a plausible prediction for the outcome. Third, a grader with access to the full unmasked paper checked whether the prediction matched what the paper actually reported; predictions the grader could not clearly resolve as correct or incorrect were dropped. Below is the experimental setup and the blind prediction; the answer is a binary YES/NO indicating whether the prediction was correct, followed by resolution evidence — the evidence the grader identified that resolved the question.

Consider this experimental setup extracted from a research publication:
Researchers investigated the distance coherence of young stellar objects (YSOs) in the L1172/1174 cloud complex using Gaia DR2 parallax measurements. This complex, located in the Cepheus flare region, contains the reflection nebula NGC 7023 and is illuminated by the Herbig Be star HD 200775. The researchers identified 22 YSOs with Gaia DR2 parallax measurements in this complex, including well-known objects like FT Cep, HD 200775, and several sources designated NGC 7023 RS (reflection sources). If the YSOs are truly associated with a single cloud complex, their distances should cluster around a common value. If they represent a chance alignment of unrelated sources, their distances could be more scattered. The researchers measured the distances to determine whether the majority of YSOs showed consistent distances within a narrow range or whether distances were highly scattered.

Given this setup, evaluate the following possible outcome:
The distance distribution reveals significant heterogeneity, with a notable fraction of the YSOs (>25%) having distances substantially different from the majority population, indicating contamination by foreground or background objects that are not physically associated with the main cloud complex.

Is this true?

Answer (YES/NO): NO